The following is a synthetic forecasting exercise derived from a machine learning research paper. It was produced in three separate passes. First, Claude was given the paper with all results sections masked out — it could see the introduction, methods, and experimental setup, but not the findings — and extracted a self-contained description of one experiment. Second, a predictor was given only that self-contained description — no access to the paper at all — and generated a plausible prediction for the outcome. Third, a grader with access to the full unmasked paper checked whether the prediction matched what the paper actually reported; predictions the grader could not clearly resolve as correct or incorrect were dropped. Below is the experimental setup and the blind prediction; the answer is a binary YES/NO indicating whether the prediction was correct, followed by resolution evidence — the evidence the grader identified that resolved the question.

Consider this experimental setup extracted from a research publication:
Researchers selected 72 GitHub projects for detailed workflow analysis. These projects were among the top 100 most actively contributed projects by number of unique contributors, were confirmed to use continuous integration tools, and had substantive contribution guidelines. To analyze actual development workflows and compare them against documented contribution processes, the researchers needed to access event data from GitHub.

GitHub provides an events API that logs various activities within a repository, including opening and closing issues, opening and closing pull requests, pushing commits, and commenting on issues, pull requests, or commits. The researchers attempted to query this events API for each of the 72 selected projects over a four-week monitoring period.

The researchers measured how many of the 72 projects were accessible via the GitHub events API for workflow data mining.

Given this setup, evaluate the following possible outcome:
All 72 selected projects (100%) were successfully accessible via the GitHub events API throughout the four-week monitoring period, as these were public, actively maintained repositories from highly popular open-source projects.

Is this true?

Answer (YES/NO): NO